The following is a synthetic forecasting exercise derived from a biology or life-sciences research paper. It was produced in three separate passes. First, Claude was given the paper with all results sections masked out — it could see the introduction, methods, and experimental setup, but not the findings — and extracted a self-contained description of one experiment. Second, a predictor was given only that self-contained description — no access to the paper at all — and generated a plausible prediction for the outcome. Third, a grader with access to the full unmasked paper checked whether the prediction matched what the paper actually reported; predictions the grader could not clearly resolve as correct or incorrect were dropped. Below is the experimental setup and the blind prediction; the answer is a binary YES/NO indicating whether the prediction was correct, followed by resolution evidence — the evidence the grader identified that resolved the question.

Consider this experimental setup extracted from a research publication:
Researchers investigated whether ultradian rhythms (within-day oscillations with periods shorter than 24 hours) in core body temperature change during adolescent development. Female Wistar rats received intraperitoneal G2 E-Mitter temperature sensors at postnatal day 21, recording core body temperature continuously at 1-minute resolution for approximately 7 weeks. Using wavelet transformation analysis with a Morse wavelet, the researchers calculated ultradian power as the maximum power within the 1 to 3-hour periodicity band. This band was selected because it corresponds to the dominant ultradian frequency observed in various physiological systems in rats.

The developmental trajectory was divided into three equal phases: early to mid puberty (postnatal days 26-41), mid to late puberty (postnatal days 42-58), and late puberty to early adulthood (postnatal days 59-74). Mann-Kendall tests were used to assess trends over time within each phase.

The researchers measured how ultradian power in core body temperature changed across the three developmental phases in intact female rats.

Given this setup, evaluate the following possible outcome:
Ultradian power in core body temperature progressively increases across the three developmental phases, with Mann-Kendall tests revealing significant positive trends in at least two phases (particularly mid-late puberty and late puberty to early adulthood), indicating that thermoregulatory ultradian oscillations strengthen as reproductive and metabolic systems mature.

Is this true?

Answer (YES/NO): NO